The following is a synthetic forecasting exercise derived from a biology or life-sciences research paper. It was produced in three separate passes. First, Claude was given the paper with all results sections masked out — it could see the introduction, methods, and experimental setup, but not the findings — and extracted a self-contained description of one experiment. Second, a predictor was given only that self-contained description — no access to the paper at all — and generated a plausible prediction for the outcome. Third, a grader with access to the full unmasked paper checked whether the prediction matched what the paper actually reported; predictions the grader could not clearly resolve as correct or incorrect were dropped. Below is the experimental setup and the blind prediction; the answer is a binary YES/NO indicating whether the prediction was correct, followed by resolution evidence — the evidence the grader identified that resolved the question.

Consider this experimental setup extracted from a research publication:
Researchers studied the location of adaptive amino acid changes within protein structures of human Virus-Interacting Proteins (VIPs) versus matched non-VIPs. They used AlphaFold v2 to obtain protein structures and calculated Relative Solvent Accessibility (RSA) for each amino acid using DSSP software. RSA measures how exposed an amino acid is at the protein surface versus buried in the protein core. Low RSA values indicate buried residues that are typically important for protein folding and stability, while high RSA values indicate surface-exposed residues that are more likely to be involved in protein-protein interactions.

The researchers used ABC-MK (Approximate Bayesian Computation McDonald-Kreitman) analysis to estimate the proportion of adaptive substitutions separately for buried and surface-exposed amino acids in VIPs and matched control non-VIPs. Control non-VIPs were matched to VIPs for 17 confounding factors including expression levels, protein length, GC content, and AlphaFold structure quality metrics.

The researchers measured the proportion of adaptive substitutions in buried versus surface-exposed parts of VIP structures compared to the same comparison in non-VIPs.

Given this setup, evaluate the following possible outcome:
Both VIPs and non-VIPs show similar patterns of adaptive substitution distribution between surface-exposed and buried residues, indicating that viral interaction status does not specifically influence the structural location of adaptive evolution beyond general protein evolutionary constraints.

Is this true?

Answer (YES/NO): NO